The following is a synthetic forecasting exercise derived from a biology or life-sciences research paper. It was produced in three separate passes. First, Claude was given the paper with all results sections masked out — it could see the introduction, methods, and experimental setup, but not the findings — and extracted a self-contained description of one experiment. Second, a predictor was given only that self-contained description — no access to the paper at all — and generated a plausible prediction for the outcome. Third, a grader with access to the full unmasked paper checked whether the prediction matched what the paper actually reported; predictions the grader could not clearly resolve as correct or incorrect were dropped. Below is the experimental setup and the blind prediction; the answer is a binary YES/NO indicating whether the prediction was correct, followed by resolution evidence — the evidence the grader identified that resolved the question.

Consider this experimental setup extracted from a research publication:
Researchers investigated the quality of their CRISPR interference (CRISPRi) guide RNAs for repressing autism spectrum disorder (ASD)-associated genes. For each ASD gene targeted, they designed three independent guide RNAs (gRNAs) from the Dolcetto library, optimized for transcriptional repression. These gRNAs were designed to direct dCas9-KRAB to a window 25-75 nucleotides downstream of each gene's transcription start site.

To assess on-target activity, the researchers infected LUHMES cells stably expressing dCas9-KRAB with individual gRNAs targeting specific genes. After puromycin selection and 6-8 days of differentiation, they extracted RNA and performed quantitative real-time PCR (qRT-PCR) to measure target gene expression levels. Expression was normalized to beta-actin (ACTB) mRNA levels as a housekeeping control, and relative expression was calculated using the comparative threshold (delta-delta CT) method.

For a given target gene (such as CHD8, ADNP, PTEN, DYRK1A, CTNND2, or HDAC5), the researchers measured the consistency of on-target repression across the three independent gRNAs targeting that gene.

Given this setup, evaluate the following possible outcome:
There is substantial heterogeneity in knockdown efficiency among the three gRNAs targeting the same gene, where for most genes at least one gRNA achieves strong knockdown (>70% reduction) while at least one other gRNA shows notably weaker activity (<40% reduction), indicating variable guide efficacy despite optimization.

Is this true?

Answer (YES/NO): NO